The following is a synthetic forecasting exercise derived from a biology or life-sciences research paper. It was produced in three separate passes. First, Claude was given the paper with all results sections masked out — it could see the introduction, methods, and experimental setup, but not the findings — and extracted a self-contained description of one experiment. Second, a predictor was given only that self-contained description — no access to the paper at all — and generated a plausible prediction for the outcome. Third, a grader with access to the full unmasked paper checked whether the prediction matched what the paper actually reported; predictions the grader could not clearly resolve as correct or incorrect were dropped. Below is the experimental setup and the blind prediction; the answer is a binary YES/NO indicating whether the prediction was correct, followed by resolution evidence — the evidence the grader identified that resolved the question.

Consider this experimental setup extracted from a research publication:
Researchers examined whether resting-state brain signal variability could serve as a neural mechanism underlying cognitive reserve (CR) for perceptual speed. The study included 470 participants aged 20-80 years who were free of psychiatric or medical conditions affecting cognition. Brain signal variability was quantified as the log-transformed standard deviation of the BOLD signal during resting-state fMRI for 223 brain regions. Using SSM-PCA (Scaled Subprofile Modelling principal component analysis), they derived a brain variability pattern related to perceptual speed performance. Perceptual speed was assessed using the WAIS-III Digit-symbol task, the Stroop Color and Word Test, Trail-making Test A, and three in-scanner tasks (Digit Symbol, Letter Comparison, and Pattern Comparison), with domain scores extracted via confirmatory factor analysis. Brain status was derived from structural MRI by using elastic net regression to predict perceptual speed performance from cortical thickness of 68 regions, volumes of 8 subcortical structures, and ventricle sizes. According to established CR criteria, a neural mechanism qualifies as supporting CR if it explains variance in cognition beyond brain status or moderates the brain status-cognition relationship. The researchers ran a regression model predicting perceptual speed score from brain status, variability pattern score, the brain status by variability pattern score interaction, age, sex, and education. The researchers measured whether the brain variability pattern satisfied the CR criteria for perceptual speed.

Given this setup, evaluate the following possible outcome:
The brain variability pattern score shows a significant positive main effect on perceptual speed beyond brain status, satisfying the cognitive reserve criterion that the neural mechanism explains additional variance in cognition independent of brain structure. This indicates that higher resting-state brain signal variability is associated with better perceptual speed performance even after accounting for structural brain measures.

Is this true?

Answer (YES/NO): YES